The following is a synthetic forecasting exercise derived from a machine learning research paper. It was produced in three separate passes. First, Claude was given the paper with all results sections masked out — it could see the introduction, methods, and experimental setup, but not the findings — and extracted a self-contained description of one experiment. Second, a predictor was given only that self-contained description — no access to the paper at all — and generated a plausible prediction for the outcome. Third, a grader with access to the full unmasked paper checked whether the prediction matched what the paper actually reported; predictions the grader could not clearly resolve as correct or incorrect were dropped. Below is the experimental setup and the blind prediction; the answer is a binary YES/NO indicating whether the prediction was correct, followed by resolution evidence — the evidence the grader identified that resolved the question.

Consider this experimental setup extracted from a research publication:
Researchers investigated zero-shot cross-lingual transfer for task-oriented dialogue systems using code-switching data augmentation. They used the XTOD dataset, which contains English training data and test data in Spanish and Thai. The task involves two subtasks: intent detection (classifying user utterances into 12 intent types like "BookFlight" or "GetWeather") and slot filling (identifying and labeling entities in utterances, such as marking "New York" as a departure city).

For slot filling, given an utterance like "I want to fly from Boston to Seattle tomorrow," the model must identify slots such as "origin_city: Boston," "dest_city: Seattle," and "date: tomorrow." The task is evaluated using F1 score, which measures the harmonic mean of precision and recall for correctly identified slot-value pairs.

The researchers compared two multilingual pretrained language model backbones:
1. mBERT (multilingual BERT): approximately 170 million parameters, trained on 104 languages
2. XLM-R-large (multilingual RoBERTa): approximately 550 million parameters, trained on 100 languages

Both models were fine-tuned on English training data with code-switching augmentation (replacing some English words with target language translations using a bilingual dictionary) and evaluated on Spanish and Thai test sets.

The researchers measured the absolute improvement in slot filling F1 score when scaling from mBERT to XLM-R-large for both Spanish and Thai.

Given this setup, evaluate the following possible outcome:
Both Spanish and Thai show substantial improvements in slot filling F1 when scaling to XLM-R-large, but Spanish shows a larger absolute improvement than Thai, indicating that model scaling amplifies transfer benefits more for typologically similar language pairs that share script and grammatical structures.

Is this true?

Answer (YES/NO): NO